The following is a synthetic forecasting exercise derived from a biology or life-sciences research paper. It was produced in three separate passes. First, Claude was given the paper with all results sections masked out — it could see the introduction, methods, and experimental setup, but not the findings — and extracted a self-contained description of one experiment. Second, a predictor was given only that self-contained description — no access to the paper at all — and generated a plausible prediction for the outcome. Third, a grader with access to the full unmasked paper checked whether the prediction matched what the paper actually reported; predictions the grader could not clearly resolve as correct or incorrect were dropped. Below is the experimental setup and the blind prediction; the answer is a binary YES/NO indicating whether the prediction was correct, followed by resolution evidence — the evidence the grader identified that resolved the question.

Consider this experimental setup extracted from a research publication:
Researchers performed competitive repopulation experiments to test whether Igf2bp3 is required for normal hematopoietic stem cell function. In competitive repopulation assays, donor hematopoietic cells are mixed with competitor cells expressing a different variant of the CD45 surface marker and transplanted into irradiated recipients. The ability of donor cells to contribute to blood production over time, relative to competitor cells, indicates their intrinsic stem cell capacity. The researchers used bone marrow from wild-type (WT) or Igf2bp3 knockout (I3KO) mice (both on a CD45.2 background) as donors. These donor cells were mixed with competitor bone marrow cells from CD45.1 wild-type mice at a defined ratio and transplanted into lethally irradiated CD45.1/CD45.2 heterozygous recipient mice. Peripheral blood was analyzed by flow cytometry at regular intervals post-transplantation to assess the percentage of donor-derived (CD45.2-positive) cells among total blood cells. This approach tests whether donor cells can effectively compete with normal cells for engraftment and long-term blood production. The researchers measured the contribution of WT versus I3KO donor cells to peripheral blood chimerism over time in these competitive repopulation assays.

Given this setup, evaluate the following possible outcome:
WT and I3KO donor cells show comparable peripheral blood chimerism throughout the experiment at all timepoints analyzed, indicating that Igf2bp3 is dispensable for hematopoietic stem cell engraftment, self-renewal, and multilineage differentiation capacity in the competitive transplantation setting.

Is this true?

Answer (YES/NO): YES